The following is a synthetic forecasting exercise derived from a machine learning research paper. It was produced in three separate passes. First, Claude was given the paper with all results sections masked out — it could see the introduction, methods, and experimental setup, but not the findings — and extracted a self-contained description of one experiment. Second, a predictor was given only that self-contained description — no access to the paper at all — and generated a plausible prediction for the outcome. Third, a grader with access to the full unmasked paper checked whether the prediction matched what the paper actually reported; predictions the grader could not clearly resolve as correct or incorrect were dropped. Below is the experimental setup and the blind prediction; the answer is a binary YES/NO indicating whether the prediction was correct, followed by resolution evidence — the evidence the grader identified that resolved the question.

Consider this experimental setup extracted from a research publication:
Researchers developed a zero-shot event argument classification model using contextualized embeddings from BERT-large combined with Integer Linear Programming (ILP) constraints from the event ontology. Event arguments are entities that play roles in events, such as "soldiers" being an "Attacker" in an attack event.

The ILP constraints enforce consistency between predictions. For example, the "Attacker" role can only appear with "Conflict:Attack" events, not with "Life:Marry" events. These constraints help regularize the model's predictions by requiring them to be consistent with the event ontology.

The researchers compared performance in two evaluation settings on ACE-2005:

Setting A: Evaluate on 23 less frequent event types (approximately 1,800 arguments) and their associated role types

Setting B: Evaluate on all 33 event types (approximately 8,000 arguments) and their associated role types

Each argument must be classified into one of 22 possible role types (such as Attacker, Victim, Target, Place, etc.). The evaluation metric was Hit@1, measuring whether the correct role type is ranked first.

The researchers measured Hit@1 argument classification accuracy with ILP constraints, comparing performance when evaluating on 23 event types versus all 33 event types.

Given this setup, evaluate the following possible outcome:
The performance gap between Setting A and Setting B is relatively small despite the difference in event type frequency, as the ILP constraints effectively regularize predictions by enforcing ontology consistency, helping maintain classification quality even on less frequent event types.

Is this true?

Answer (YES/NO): NO